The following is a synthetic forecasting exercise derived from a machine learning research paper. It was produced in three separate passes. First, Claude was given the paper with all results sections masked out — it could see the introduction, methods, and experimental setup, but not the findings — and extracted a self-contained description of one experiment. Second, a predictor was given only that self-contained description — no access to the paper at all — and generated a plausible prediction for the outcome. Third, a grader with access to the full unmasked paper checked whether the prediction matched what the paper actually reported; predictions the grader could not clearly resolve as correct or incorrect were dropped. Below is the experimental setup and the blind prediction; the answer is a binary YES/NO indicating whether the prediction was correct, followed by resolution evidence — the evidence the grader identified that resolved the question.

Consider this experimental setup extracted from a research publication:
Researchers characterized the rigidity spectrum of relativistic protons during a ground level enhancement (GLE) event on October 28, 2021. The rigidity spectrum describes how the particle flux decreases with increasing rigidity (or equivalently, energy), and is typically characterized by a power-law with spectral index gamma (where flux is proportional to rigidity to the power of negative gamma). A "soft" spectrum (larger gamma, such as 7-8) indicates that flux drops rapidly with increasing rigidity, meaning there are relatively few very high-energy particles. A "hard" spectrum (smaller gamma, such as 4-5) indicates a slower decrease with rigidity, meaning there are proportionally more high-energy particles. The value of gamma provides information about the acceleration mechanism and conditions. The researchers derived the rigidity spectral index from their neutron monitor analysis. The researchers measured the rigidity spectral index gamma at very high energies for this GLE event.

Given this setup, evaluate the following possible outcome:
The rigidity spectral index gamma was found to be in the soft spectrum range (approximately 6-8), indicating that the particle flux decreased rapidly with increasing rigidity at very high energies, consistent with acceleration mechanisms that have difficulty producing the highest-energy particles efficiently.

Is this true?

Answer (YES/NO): NO